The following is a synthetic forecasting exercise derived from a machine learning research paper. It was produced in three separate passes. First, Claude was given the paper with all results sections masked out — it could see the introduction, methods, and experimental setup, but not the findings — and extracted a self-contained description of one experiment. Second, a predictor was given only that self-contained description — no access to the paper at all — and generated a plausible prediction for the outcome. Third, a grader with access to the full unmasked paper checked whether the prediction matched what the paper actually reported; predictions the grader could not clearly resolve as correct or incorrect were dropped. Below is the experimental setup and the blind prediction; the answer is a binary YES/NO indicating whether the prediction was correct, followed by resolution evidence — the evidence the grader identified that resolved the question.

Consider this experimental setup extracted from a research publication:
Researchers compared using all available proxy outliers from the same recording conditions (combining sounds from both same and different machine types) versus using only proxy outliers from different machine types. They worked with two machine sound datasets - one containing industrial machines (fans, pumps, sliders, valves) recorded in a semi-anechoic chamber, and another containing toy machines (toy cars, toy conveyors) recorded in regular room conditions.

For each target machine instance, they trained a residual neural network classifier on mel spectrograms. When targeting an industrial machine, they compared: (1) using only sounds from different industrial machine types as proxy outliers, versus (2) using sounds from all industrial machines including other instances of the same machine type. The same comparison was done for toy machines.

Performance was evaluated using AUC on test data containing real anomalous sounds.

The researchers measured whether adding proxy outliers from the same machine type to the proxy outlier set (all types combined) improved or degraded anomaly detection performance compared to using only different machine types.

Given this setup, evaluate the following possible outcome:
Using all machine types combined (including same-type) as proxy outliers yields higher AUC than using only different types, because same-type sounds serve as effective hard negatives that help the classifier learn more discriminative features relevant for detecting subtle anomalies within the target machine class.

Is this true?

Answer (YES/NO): YES